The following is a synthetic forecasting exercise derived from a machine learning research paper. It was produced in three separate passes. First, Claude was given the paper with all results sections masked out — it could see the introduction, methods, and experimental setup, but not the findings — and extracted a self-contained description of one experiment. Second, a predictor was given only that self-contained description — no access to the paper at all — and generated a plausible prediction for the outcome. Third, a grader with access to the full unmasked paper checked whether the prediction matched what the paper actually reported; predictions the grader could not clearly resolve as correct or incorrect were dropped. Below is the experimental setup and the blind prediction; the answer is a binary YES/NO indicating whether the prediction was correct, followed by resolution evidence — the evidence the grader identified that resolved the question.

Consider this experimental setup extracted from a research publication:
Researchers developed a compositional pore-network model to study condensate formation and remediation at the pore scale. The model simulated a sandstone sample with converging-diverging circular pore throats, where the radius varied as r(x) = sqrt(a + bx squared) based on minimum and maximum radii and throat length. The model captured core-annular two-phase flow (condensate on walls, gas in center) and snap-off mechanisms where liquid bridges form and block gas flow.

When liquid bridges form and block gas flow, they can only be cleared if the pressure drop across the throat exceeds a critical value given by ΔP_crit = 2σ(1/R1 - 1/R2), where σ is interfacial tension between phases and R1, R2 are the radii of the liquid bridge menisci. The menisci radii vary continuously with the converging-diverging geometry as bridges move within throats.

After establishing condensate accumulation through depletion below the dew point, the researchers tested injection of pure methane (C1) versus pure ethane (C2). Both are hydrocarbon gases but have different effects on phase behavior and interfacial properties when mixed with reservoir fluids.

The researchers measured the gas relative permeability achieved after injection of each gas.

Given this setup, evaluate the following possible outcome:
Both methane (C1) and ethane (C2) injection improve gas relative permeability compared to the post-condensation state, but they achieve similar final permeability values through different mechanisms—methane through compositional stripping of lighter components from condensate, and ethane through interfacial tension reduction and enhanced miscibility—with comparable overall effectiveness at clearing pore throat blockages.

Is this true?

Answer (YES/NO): NO